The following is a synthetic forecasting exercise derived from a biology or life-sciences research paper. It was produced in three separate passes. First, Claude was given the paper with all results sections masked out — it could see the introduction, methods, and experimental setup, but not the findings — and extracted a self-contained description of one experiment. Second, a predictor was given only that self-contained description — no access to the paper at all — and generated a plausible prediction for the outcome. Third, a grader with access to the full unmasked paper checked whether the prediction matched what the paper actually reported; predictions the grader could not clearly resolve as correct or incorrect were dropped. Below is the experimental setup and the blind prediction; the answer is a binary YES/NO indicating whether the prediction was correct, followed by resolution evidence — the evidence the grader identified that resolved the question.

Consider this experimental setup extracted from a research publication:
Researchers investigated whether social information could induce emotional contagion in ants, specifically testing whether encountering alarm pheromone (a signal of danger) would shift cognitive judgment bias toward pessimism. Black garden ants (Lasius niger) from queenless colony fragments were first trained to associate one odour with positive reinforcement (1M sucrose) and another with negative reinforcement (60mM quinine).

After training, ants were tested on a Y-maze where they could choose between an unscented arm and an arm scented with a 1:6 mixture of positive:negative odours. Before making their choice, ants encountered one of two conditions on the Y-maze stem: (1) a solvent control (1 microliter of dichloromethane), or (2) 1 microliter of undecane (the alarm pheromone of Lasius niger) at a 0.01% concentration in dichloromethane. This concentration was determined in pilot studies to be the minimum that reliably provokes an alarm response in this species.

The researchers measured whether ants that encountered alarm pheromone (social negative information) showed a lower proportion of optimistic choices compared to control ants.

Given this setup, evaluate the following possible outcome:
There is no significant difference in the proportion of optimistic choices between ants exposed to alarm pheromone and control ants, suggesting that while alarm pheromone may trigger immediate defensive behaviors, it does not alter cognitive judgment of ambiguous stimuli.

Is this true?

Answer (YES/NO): YES